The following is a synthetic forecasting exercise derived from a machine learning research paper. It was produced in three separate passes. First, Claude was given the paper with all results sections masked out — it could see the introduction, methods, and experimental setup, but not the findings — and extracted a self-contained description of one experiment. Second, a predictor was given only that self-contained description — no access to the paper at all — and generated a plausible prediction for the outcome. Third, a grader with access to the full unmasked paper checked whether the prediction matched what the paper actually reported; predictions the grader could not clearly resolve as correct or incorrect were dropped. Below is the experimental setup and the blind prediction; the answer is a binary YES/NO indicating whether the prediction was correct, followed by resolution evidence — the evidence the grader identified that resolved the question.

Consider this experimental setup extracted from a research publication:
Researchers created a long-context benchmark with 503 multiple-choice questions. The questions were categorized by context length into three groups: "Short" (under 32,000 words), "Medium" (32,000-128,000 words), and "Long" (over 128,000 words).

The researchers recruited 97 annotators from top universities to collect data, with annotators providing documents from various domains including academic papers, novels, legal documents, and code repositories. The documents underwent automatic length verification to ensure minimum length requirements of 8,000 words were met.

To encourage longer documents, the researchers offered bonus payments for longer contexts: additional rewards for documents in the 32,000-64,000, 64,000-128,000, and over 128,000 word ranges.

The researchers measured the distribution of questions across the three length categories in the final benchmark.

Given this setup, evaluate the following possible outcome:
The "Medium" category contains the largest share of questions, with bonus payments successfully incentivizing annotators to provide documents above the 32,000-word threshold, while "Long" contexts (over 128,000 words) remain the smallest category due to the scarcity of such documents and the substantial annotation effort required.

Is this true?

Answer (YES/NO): YES